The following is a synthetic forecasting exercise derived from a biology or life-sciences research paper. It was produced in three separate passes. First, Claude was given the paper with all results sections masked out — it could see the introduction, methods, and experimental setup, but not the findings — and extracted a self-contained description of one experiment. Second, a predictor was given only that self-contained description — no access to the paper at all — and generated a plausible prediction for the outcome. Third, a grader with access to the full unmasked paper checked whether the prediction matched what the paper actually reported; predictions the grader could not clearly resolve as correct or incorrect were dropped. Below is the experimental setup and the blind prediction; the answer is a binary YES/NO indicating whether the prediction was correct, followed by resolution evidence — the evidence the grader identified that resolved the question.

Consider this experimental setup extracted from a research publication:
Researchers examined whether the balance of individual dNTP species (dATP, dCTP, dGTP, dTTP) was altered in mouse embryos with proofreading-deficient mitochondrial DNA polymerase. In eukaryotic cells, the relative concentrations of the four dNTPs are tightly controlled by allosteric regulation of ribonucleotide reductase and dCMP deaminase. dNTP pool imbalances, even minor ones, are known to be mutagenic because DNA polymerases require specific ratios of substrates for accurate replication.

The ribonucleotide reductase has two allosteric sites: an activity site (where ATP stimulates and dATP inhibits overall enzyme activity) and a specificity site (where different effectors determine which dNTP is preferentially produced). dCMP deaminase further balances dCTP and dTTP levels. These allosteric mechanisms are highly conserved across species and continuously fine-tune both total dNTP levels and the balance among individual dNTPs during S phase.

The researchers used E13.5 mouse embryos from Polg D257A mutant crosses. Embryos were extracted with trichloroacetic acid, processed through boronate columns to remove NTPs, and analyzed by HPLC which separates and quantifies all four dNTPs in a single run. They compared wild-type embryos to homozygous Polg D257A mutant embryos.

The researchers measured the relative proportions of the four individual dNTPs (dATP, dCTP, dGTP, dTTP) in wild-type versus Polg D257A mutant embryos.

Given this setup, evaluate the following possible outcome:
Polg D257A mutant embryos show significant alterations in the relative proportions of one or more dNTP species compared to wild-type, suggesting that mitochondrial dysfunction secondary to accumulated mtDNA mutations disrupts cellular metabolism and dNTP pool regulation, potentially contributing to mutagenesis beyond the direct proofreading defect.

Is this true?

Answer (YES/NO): NO